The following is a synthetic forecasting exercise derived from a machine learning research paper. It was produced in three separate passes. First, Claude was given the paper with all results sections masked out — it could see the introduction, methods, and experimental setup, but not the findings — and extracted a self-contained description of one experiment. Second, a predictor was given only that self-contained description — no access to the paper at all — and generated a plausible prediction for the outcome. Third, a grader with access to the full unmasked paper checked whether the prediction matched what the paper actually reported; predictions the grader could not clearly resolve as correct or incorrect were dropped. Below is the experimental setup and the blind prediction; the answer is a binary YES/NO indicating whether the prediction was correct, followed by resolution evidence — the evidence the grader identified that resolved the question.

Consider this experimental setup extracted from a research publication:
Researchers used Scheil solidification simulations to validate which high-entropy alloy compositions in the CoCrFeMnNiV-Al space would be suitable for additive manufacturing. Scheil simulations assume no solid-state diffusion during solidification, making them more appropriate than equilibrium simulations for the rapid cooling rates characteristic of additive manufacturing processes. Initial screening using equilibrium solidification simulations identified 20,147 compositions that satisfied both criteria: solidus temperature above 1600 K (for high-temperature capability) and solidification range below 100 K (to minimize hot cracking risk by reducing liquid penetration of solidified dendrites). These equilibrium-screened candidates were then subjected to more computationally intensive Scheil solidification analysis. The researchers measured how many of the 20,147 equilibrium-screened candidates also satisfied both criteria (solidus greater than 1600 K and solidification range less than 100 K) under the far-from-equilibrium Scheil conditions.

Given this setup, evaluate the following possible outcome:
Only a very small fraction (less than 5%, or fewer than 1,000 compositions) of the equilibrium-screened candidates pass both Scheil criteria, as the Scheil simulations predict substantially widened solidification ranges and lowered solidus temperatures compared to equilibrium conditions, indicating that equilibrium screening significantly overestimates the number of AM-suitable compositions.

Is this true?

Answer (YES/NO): NO